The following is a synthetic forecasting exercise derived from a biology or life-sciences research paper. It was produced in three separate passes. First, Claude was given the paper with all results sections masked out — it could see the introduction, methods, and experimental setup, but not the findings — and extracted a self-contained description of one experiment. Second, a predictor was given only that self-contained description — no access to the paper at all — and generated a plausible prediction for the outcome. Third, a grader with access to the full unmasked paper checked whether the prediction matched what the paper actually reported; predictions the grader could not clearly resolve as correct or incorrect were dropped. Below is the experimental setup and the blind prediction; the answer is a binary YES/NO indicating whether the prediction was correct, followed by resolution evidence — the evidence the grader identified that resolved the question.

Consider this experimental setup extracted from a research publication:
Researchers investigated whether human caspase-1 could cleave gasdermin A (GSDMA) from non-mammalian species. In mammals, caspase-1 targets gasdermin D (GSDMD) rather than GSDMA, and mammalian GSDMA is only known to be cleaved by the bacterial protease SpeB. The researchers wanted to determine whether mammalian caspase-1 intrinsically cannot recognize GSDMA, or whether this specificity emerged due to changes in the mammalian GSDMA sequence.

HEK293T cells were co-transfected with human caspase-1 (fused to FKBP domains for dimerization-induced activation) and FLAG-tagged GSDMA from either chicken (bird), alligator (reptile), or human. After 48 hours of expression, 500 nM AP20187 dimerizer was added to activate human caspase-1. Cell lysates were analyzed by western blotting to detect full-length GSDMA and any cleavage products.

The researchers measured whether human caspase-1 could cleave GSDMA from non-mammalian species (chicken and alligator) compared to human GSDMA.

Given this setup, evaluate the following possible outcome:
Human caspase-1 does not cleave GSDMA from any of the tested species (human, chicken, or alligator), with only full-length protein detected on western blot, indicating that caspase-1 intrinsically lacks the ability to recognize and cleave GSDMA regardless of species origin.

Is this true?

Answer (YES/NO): NO